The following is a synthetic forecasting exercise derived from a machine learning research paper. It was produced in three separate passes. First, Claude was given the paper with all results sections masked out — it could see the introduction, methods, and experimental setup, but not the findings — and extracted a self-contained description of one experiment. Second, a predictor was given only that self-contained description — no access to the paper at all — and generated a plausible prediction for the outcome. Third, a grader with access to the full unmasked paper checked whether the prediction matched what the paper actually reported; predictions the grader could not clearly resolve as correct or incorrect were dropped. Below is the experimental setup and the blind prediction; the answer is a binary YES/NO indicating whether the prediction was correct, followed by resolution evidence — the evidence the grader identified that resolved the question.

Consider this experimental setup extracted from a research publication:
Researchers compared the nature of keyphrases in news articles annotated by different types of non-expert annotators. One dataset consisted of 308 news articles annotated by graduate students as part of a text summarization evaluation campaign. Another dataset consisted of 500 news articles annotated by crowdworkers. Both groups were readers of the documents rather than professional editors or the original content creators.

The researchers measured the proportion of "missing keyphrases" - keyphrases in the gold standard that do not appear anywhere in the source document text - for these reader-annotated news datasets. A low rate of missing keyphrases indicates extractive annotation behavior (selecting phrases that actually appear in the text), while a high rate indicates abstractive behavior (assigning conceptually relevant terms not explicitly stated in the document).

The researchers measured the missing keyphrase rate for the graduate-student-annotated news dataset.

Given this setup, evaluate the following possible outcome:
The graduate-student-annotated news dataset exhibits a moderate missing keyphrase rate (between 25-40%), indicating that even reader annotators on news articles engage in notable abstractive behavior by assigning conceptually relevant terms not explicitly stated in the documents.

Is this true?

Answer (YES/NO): NO